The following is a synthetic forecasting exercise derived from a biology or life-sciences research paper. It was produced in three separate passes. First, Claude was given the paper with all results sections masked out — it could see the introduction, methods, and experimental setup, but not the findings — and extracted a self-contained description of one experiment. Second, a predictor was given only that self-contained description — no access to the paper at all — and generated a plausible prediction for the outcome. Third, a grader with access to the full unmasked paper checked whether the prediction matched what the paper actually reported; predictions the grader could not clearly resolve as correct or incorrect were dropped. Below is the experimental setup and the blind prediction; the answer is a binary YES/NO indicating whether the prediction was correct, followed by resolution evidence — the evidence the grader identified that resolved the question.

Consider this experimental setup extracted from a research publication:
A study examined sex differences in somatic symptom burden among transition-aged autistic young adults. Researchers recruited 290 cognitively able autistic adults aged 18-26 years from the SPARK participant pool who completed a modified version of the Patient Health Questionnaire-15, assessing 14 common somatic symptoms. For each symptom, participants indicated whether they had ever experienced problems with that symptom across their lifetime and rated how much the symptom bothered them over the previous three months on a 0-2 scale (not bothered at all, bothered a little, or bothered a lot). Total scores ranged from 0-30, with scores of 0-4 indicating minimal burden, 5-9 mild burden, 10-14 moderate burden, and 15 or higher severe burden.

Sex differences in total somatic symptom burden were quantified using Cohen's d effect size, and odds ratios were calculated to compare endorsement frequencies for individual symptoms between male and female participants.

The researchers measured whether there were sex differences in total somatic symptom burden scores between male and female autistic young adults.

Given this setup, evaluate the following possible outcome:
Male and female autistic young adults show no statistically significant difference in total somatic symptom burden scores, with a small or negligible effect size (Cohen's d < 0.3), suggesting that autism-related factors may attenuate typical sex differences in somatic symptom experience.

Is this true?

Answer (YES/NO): NO